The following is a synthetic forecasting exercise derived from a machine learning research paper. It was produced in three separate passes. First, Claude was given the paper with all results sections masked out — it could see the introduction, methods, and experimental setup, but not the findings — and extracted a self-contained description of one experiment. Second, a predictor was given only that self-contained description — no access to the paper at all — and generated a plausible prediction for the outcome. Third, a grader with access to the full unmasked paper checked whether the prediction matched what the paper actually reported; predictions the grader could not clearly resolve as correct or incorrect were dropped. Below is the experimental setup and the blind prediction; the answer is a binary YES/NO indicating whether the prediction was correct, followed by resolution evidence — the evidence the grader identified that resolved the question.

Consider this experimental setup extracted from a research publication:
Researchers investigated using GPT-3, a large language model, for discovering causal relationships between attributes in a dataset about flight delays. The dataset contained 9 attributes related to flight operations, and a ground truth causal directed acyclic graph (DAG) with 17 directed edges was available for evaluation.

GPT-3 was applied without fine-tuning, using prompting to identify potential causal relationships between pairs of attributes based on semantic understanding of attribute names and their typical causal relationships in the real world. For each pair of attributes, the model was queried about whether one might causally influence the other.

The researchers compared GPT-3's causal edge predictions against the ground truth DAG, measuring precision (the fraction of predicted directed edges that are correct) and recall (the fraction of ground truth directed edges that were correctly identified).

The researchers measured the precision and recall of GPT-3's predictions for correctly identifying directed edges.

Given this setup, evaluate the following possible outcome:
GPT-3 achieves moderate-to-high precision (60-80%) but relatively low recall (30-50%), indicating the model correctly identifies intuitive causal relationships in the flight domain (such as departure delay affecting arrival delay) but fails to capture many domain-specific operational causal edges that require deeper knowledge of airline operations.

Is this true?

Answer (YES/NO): NO